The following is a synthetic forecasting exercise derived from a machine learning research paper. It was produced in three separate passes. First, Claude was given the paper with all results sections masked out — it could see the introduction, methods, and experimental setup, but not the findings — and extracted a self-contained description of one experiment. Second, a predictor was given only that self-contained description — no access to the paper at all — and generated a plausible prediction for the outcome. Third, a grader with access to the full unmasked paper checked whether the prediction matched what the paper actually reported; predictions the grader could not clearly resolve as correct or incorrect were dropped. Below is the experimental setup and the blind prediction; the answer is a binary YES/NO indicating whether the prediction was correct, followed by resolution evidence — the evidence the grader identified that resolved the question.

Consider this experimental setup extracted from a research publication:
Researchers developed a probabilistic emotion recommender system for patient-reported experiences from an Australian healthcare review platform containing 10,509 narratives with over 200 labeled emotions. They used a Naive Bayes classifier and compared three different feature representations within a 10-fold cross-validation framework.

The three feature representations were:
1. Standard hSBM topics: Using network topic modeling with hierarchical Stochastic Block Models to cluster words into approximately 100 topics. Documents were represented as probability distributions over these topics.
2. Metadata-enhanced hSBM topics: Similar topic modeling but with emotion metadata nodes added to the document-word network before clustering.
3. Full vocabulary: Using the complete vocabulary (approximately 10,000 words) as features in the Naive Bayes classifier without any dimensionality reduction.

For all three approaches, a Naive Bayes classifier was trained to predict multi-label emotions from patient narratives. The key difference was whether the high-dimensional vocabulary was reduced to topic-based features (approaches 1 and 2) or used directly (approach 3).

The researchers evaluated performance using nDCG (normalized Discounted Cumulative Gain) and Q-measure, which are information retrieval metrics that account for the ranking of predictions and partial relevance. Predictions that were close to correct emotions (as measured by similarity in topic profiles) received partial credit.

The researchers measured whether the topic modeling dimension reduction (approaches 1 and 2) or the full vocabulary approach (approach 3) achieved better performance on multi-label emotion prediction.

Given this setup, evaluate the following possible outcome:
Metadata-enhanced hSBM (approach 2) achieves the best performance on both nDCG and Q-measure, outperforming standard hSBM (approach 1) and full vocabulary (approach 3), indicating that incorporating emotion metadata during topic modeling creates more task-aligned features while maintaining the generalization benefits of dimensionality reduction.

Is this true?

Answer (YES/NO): YES